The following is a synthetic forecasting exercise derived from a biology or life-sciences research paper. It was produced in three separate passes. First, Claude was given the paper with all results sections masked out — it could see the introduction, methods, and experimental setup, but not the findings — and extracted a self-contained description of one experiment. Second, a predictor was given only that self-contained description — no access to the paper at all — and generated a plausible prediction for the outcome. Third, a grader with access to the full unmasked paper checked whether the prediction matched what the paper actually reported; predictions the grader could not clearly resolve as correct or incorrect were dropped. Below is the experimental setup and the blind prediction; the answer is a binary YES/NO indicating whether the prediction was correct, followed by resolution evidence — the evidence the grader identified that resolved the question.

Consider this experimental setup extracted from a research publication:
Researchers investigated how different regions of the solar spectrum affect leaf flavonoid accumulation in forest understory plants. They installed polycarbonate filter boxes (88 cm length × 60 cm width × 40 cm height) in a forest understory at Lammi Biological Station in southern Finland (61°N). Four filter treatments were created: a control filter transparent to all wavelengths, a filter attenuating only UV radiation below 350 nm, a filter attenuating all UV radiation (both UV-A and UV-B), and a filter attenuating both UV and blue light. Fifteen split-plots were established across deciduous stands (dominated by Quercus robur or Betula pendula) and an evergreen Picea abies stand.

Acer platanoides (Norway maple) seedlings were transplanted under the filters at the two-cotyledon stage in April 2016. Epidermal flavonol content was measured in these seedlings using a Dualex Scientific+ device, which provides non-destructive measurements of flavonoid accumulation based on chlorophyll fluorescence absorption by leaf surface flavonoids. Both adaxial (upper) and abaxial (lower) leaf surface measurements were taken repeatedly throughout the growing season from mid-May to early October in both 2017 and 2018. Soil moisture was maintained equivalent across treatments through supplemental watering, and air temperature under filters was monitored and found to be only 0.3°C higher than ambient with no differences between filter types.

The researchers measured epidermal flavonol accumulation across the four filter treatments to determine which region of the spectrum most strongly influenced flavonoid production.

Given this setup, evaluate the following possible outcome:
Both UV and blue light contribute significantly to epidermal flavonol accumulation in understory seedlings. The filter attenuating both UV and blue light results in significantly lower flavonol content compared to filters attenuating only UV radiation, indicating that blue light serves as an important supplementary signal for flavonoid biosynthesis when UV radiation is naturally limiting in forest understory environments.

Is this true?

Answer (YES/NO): NO